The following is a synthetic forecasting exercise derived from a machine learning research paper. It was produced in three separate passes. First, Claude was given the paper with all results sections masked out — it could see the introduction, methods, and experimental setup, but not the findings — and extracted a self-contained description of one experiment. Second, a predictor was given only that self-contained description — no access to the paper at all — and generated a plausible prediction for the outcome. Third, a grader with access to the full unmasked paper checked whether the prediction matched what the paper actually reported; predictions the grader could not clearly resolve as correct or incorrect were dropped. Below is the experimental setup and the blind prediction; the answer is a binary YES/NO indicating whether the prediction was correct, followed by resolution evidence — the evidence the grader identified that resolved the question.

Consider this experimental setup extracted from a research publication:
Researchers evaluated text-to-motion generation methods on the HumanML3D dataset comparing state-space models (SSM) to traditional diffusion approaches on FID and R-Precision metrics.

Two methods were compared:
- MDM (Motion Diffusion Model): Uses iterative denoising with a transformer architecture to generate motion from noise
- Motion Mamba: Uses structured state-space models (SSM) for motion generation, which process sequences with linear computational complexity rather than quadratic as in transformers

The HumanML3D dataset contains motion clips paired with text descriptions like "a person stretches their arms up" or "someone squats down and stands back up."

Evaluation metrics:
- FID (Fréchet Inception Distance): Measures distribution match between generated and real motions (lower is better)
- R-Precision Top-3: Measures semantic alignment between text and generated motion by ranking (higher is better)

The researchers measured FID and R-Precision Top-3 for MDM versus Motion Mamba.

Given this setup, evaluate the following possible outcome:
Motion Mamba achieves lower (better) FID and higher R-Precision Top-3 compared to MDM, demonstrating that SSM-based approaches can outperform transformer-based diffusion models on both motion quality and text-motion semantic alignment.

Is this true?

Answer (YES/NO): YES